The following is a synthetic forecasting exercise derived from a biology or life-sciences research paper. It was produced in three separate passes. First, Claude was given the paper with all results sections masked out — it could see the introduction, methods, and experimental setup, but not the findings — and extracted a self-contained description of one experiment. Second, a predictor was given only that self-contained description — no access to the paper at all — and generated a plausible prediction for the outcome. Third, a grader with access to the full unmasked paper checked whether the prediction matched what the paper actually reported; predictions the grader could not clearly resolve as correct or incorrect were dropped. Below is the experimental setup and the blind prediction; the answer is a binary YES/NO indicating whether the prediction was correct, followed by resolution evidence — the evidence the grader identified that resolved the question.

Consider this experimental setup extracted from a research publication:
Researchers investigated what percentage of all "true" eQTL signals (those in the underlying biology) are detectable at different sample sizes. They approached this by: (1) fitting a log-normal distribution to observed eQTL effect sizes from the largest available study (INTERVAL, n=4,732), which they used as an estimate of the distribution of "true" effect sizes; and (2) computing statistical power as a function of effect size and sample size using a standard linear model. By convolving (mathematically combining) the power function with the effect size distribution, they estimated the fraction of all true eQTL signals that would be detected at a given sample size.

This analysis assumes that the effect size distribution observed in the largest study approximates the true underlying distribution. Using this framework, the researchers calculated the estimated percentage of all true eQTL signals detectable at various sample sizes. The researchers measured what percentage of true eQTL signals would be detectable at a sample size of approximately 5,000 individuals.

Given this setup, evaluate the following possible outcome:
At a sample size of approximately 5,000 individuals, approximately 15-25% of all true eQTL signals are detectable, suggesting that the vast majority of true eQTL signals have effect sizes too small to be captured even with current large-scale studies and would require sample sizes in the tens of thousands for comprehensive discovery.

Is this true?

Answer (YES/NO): NO